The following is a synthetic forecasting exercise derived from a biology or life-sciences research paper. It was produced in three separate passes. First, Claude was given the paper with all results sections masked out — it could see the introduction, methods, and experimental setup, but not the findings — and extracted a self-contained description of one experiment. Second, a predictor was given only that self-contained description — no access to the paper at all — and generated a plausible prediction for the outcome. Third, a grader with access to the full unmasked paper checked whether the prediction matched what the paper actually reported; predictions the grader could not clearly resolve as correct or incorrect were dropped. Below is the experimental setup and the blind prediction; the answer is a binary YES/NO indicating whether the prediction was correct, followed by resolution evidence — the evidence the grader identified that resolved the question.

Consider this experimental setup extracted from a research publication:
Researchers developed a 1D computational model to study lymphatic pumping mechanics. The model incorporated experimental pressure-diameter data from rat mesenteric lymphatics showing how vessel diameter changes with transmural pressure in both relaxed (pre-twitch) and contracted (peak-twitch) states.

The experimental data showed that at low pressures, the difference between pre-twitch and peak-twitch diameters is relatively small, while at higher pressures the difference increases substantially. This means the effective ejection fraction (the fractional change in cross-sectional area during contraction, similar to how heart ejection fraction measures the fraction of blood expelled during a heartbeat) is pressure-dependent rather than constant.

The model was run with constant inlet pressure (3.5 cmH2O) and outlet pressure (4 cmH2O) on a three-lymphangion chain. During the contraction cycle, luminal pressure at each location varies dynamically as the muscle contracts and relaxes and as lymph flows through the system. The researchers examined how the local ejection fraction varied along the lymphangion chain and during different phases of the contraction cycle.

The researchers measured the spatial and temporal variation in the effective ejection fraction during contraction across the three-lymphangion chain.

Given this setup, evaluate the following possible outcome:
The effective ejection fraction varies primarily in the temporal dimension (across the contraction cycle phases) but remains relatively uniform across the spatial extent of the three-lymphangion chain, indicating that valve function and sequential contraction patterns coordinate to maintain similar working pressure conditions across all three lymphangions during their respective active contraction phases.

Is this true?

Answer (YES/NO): NO